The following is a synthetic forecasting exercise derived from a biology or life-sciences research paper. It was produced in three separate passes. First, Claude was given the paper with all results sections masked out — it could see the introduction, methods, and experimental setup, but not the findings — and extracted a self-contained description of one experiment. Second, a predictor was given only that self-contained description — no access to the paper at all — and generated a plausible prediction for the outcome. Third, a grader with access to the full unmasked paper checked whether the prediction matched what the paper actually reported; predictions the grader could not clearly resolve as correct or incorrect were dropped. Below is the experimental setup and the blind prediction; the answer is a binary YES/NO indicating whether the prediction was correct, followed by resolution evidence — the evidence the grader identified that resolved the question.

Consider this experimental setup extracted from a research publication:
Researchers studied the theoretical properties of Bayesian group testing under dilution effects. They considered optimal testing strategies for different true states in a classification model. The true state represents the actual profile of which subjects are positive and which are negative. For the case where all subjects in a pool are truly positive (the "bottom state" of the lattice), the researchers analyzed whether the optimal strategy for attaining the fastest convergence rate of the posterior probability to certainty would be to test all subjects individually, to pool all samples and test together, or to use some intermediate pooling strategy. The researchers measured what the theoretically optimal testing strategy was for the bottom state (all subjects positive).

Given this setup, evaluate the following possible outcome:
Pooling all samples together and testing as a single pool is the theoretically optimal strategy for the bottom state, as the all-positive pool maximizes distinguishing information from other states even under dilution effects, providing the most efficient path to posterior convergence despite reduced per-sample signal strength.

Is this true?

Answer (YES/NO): NO